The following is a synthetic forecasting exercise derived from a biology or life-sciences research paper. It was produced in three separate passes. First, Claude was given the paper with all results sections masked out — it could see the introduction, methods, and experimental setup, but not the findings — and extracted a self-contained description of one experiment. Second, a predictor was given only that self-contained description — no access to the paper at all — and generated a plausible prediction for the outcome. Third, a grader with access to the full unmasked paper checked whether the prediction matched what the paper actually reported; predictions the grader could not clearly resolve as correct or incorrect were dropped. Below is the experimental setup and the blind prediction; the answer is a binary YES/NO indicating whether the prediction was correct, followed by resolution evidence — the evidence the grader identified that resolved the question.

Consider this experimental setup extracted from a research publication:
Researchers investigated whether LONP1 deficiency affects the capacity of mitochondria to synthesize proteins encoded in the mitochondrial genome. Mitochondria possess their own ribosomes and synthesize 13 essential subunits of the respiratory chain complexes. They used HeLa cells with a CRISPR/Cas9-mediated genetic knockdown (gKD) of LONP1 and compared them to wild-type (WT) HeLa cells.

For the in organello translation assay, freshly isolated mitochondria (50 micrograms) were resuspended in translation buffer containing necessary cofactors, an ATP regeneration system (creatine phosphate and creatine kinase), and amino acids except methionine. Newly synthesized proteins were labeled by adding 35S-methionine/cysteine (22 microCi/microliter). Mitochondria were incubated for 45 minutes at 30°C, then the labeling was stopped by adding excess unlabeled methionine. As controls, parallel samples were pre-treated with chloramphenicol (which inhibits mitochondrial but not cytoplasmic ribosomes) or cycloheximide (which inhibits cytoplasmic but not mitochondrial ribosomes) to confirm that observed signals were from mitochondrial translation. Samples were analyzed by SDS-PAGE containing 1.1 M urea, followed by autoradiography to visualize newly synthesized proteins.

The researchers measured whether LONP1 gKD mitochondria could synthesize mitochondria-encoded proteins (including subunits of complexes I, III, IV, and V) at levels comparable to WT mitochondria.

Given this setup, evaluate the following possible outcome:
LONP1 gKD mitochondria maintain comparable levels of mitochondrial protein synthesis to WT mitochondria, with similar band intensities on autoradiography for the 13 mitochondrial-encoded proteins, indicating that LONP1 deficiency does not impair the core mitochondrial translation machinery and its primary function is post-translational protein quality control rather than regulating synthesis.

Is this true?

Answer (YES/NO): NO